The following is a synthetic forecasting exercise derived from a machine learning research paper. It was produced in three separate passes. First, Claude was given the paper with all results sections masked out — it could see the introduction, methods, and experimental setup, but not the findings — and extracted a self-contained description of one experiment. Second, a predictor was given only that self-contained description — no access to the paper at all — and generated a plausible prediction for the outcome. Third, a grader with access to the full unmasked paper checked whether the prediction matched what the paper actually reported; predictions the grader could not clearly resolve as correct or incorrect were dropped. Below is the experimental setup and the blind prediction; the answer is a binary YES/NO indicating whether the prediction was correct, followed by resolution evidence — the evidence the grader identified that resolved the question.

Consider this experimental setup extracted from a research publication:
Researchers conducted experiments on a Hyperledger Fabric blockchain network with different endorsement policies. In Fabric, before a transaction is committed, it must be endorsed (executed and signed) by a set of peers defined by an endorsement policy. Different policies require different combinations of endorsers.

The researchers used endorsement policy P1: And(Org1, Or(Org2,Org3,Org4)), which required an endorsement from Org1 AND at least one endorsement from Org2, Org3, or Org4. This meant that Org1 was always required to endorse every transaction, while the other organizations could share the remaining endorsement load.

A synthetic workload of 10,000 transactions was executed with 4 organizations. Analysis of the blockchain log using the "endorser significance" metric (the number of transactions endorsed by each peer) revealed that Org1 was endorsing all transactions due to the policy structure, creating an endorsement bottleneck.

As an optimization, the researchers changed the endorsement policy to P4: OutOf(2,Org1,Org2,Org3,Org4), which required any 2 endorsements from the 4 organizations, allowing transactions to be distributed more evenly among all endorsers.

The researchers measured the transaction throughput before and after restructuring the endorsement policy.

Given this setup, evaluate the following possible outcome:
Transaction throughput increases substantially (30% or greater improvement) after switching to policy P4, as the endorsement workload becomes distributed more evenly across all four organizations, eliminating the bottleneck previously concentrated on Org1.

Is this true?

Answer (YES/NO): NO